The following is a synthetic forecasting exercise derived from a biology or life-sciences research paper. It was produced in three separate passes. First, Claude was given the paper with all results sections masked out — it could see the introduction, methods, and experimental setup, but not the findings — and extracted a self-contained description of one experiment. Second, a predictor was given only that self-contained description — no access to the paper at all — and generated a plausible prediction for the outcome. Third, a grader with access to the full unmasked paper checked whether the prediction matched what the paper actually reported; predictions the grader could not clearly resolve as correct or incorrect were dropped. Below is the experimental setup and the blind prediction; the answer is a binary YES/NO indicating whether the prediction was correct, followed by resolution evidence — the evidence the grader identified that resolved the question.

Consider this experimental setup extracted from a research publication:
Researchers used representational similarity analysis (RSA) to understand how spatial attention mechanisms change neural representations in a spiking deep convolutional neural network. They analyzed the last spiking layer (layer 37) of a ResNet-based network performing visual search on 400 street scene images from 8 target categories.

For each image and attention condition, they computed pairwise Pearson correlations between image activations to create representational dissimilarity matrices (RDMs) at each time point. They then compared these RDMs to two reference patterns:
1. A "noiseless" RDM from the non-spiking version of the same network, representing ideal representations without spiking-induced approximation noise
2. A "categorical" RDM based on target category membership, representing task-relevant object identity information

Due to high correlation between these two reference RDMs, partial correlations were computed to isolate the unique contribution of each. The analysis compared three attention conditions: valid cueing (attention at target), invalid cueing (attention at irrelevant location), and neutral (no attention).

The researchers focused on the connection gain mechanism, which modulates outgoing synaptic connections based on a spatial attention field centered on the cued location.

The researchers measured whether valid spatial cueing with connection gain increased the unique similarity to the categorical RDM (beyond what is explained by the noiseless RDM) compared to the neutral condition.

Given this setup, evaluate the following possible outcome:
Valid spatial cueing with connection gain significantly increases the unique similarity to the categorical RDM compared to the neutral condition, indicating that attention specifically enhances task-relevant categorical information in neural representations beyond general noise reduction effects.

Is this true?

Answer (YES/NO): YES